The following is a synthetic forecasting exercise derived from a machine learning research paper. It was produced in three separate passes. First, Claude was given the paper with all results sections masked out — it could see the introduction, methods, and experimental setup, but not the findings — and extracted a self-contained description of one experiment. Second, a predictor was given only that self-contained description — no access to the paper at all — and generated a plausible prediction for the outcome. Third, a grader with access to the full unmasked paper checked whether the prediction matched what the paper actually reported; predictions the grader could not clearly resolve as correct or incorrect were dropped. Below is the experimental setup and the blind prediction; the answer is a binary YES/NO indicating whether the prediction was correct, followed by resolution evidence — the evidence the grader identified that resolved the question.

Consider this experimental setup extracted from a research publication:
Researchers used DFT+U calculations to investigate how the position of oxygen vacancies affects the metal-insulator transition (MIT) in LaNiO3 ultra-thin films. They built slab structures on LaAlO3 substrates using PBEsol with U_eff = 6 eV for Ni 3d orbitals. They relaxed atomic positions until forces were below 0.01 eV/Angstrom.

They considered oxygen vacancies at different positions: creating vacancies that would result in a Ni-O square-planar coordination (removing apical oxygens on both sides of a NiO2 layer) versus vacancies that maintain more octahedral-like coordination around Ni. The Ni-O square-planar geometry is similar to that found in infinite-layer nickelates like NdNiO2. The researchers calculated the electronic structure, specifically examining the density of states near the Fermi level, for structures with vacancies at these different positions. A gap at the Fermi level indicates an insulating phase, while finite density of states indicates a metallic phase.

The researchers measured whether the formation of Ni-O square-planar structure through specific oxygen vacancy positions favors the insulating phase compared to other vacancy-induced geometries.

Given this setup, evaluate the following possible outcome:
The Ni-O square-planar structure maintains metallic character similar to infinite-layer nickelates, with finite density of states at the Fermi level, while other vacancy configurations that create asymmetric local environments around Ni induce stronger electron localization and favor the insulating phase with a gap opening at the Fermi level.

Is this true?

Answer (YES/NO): NO